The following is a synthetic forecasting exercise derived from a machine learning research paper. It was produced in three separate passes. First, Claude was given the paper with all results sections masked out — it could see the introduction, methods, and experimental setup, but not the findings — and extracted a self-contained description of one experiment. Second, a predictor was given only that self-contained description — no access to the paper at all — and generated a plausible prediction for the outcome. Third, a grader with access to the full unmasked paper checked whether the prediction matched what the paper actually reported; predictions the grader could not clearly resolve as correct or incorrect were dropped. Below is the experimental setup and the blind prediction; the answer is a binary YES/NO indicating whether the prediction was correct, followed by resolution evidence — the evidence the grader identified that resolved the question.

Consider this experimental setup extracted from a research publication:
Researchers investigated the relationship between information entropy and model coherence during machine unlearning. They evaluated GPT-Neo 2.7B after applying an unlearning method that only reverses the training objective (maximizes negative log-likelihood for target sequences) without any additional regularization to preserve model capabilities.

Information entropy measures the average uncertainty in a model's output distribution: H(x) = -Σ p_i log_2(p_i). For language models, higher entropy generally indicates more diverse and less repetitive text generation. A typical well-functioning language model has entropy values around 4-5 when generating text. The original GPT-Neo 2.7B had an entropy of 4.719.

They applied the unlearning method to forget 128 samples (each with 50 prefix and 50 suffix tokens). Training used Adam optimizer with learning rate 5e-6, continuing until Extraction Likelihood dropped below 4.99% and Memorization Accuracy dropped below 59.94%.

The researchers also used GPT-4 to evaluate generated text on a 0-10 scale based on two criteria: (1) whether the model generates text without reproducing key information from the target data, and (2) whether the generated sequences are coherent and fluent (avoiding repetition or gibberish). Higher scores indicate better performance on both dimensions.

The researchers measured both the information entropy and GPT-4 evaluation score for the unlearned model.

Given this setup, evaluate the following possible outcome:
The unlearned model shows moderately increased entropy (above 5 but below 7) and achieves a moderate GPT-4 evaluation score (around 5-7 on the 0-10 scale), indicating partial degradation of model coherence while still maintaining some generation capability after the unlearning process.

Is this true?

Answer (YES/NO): NO